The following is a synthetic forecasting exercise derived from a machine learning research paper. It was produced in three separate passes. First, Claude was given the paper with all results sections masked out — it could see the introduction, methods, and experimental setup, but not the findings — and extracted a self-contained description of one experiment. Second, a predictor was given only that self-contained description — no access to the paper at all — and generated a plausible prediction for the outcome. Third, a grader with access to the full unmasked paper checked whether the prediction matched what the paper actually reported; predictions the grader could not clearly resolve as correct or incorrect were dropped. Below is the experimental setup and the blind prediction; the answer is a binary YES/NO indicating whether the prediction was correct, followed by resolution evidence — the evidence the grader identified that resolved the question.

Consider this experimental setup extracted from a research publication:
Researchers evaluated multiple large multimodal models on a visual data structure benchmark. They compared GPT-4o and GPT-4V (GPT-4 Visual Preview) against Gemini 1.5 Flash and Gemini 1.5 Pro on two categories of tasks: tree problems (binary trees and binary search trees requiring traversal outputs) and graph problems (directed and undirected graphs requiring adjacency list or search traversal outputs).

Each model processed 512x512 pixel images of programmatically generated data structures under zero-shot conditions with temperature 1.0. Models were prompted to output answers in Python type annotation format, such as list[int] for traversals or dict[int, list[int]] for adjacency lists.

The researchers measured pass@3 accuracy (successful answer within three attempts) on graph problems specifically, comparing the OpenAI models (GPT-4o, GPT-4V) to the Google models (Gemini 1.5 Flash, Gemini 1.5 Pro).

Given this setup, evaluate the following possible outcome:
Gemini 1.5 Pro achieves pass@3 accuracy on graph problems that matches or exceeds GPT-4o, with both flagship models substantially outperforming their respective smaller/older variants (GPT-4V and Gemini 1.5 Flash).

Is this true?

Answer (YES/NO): NO